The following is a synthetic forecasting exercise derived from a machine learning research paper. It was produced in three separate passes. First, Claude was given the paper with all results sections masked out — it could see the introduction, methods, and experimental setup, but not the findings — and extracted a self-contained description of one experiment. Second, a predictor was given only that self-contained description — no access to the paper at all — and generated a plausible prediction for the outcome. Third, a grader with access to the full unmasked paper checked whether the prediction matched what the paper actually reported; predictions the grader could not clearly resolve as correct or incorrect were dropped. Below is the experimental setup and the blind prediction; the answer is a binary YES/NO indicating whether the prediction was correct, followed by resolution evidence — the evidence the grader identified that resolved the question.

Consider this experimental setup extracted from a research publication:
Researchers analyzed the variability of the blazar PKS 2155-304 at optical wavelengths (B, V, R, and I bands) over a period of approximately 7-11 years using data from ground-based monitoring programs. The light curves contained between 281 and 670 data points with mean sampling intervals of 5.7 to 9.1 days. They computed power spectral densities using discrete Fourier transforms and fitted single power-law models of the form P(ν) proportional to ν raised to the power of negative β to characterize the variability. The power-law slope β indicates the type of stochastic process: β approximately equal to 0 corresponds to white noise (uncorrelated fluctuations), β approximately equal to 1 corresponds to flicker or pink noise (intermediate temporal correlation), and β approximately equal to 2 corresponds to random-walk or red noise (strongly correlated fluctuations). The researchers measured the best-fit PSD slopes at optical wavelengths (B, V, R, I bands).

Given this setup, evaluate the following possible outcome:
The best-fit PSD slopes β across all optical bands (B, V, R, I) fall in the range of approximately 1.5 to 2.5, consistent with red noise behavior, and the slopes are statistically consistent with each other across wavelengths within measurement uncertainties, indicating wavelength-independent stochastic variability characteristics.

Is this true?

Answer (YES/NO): YES